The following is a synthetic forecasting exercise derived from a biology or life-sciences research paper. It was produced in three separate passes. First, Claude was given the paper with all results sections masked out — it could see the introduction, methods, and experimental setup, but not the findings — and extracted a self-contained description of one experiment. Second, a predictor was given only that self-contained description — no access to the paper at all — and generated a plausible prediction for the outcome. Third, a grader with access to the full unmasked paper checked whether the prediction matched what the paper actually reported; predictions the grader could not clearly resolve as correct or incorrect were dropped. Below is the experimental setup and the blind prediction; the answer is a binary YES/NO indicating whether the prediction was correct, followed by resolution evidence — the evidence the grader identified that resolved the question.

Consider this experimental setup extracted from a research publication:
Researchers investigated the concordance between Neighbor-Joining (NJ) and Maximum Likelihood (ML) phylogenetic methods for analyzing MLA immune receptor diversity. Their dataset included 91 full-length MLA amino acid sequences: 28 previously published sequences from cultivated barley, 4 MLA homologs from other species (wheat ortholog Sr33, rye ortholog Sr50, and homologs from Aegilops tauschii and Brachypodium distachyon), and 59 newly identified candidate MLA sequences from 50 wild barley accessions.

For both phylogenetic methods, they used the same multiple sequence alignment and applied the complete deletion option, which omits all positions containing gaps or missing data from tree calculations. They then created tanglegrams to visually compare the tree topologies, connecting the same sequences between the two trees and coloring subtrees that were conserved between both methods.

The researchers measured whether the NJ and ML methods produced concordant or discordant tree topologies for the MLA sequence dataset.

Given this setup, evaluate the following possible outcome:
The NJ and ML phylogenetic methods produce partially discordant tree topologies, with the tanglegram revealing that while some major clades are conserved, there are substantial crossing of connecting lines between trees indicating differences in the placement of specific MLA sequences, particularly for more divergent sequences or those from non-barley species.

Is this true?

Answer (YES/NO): NO